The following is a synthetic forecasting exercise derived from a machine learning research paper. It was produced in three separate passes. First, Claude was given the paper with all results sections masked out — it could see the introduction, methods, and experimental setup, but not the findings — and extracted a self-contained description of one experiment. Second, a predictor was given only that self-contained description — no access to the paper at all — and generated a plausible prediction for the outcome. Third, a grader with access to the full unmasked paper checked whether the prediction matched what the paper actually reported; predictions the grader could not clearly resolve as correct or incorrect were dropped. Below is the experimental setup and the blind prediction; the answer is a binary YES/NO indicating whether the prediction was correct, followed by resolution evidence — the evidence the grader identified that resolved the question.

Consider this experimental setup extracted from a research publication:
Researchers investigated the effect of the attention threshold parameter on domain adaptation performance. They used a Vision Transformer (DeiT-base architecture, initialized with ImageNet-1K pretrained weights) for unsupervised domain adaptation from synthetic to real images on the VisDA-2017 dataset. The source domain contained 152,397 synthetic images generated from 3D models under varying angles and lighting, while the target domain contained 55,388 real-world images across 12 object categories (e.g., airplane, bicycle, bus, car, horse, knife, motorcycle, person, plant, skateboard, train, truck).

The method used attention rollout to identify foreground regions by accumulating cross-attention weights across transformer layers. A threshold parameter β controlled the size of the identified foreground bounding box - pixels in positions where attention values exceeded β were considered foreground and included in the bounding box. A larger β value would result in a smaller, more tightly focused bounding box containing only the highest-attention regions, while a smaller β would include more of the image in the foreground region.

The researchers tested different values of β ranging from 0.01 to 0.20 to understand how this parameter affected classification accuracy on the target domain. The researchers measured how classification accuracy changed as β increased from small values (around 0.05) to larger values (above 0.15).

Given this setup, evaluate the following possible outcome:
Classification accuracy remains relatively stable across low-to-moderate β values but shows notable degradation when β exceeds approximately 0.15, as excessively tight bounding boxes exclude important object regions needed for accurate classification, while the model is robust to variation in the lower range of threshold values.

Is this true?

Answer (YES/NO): NO